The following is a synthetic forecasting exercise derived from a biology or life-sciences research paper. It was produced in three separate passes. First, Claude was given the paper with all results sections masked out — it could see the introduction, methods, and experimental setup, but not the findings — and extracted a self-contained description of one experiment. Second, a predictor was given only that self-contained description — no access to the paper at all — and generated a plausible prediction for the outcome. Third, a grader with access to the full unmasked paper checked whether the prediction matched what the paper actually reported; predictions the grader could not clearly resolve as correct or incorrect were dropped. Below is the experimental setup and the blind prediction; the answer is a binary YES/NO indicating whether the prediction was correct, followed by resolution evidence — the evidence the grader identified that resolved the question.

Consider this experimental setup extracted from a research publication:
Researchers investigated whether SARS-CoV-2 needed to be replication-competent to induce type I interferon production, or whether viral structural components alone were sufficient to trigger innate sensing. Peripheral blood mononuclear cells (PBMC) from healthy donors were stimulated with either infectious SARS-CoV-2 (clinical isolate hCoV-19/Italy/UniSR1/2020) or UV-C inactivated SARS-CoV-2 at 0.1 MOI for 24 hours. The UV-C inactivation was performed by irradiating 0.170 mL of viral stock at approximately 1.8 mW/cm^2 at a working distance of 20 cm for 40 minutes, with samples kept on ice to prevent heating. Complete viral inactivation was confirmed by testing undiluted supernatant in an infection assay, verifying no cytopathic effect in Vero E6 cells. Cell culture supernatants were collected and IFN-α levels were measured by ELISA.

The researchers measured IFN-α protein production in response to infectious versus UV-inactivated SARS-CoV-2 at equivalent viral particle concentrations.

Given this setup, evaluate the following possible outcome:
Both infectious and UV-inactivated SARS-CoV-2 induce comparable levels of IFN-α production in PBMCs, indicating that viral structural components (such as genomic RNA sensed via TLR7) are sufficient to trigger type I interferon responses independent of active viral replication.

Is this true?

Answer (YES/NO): NO